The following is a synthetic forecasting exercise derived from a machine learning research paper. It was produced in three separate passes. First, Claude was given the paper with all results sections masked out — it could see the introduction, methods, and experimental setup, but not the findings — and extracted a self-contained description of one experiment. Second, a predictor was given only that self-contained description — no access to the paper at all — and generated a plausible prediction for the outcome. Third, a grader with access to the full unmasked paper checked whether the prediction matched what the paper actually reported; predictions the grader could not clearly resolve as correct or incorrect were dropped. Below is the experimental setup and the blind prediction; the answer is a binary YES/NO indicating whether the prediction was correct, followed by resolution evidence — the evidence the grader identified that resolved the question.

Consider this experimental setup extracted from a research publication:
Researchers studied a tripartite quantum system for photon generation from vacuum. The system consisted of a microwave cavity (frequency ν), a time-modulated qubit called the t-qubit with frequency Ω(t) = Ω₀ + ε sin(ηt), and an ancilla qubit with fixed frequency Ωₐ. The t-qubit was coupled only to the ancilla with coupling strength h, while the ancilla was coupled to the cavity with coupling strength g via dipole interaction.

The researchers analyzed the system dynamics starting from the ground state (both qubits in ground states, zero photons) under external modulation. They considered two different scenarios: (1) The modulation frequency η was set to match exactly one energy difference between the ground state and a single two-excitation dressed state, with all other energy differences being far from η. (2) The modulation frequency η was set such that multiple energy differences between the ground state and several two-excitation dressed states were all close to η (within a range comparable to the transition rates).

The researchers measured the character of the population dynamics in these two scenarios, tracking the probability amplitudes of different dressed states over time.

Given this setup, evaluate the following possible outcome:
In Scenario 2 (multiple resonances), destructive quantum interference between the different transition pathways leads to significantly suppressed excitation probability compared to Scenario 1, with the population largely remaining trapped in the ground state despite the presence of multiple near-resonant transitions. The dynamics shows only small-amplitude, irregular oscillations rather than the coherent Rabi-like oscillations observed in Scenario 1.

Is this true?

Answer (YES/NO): NO